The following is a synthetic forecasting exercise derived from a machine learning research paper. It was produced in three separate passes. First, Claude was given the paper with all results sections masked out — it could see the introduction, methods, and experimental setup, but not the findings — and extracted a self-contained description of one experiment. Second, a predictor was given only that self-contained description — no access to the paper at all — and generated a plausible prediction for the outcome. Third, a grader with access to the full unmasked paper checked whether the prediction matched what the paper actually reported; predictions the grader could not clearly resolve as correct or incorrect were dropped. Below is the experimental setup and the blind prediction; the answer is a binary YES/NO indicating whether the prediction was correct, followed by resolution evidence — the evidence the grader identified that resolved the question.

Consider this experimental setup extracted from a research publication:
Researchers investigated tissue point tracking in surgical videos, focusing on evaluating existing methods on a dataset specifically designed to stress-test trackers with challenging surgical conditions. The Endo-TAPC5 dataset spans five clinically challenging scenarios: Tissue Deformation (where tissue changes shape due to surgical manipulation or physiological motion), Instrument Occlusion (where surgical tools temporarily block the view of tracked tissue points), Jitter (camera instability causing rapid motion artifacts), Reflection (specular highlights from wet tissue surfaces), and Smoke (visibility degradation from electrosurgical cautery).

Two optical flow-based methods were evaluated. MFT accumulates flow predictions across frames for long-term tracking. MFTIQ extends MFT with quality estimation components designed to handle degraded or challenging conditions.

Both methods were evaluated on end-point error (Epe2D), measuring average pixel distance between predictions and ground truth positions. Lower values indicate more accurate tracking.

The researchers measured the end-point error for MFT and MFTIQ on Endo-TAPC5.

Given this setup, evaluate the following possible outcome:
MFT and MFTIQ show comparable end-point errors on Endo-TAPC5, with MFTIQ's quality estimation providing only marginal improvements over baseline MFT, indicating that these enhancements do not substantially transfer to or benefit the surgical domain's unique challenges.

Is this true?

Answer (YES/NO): NO